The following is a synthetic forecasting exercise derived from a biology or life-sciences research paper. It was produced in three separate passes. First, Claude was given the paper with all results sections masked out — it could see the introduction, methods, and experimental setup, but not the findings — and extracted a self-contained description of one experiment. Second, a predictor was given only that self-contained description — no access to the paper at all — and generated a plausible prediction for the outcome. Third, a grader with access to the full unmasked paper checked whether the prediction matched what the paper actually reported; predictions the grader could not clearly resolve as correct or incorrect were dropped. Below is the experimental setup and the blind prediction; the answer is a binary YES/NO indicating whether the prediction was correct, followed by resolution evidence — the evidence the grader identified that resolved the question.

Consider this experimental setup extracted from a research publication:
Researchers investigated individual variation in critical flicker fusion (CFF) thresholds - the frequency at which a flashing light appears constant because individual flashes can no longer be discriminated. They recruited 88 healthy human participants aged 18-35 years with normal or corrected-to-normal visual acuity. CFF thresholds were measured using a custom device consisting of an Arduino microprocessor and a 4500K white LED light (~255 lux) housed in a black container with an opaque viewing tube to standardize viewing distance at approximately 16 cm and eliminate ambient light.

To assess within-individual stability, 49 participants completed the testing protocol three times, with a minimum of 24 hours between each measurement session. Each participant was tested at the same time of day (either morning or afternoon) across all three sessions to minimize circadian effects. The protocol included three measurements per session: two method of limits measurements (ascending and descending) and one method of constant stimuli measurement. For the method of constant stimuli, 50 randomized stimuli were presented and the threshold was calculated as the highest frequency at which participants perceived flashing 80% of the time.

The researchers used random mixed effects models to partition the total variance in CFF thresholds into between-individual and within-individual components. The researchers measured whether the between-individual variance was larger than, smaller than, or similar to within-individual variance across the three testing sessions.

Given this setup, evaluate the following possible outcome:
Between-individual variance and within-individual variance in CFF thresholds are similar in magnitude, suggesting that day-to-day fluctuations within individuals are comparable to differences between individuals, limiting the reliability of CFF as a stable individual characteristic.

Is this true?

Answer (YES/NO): NO